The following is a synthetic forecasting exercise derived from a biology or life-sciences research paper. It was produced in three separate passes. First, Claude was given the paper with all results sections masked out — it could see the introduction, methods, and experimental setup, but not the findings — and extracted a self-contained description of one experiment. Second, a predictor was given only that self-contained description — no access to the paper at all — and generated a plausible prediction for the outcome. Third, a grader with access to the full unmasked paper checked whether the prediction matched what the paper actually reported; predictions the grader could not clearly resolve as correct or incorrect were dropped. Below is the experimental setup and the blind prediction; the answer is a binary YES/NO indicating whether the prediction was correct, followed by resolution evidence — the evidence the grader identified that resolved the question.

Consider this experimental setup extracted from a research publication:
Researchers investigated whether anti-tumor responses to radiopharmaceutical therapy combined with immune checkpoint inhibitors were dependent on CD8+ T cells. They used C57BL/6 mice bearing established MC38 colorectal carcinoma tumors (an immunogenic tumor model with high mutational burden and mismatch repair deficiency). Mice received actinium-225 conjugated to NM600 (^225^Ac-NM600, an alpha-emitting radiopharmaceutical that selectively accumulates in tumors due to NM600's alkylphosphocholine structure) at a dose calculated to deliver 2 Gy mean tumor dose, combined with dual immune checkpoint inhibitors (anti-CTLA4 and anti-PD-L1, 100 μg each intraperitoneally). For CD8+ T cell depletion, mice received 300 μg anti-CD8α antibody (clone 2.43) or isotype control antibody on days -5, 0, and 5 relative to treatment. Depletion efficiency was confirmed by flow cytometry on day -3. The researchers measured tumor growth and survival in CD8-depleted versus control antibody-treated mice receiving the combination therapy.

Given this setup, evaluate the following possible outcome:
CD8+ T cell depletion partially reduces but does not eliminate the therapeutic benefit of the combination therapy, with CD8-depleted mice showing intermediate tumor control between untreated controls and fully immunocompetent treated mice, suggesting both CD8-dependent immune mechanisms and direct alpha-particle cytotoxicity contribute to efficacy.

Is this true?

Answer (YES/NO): NO